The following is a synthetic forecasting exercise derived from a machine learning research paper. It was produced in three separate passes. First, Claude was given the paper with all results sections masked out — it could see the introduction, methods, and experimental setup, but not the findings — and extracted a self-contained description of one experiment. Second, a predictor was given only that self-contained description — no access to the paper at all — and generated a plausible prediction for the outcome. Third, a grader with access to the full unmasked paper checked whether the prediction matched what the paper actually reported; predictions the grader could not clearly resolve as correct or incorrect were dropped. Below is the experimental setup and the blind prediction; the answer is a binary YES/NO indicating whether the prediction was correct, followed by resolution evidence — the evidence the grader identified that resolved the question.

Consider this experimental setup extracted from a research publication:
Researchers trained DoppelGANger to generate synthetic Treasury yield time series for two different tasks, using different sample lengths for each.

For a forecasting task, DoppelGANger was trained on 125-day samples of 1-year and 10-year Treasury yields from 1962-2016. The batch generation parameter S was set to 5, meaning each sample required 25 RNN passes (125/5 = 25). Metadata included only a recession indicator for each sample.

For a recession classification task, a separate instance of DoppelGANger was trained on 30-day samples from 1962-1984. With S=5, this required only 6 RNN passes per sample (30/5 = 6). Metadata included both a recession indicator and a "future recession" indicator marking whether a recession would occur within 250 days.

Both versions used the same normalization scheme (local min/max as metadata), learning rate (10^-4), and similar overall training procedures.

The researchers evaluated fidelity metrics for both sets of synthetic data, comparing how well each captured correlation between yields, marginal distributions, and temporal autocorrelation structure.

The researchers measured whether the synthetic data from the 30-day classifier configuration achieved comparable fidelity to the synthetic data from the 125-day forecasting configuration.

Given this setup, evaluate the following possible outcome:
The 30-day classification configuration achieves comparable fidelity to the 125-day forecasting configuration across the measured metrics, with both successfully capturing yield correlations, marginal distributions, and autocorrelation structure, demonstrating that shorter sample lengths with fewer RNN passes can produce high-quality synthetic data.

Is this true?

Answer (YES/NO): NO